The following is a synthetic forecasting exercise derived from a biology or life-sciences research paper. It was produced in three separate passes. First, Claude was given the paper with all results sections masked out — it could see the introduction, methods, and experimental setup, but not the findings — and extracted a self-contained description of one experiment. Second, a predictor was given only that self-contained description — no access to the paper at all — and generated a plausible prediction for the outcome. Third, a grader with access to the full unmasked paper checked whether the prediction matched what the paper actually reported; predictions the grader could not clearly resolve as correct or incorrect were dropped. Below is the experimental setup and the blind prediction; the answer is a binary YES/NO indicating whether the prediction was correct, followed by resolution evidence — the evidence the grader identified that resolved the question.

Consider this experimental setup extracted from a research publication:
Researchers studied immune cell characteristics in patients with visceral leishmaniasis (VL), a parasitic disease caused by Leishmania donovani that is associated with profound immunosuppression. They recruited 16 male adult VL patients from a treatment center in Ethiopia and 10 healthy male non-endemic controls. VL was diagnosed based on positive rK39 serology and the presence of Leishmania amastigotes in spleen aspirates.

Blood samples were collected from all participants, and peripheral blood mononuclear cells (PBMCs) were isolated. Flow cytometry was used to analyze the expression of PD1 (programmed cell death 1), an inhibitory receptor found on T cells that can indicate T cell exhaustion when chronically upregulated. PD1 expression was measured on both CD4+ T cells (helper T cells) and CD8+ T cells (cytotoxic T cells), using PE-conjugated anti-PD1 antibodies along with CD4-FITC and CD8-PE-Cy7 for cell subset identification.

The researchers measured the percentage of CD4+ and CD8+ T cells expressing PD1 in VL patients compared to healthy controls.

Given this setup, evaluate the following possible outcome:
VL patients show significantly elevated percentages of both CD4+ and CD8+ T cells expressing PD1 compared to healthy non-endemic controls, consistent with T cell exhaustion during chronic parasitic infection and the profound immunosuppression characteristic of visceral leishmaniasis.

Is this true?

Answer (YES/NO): NO